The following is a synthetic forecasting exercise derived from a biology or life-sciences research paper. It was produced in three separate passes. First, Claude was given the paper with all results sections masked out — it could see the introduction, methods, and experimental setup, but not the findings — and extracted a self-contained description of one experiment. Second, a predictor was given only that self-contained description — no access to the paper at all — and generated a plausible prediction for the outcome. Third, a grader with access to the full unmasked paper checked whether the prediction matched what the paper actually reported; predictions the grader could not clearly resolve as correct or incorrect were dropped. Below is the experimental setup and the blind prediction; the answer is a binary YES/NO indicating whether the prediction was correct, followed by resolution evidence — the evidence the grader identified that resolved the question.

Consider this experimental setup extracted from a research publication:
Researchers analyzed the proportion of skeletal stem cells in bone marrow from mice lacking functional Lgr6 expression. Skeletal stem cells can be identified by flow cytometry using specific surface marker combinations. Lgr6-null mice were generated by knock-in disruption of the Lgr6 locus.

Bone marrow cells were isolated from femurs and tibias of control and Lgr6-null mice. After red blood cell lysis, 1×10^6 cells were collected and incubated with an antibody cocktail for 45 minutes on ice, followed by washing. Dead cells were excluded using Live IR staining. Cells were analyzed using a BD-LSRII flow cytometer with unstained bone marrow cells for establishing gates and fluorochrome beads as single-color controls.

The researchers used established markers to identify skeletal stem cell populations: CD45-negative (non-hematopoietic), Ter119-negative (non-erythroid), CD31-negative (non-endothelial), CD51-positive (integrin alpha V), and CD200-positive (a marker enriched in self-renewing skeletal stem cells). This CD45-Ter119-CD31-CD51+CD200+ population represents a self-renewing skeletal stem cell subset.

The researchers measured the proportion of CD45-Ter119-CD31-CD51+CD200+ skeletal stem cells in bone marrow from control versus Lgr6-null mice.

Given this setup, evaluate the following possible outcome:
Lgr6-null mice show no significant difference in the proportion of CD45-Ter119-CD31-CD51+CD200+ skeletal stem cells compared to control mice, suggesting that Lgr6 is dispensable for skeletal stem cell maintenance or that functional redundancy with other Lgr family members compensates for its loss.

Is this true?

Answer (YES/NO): NO